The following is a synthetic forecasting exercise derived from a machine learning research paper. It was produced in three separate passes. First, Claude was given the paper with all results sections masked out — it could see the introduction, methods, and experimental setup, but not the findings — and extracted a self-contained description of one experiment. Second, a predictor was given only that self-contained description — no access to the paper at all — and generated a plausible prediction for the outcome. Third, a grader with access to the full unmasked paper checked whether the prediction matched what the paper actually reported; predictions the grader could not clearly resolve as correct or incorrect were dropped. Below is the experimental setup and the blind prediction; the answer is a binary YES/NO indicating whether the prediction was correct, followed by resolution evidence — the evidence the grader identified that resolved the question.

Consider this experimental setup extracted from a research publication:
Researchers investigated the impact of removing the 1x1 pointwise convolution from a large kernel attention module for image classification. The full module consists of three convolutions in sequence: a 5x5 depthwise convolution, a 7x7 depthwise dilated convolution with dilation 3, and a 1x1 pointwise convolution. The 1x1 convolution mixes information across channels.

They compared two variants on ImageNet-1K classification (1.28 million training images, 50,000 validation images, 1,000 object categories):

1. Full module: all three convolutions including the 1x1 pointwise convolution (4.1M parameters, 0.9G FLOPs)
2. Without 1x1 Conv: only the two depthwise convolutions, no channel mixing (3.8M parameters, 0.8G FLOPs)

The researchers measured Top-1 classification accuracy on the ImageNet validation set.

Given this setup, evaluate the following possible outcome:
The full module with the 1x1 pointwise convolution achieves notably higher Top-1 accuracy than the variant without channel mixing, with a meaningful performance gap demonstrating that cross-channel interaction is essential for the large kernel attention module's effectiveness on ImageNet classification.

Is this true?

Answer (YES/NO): YES